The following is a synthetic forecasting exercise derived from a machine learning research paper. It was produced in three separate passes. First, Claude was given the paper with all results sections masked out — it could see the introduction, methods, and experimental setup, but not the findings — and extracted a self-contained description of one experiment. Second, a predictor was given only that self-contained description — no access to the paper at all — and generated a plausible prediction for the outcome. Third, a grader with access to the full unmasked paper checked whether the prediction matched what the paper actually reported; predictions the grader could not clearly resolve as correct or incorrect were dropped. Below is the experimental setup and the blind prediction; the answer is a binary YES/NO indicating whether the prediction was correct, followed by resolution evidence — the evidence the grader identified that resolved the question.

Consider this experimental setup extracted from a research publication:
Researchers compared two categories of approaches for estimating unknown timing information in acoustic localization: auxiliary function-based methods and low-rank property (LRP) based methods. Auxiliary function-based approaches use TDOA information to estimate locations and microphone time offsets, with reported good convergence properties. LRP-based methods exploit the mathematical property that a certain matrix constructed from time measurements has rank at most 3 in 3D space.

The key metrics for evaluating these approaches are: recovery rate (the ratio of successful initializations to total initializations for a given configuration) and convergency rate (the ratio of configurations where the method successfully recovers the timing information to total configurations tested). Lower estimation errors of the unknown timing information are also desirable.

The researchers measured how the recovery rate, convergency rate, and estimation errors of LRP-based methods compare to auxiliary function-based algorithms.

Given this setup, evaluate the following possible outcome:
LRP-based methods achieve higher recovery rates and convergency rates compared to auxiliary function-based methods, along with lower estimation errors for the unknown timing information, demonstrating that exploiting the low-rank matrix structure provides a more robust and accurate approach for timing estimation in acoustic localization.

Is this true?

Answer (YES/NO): YES